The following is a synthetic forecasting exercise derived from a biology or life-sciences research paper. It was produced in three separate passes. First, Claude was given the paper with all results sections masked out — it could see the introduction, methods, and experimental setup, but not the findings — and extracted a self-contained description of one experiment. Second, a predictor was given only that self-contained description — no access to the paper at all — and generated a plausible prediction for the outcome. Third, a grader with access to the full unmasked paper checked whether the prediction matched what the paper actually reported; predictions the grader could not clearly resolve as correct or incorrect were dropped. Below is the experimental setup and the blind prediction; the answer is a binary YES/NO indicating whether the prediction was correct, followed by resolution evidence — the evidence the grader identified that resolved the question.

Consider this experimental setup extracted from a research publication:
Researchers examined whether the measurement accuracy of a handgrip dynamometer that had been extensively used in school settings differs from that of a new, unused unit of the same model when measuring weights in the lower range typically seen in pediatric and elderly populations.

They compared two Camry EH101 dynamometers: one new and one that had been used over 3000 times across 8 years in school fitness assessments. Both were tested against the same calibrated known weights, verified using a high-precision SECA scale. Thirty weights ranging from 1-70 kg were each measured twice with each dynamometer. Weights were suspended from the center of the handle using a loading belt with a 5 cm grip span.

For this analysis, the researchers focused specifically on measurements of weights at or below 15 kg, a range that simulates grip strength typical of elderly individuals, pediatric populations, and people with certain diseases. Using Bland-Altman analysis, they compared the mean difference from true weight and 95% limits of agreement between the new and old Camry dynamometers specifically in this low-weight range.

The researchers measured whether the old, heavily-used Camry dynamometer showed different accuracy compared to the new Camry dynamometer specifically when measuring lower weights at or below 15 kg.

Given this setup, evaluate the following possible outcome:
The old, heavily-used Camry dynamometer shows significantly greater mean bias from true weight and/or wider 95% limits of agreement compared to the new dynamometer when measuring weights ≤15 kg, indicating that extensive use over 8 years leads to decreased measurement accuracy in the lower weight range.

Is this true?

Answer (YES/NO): NO